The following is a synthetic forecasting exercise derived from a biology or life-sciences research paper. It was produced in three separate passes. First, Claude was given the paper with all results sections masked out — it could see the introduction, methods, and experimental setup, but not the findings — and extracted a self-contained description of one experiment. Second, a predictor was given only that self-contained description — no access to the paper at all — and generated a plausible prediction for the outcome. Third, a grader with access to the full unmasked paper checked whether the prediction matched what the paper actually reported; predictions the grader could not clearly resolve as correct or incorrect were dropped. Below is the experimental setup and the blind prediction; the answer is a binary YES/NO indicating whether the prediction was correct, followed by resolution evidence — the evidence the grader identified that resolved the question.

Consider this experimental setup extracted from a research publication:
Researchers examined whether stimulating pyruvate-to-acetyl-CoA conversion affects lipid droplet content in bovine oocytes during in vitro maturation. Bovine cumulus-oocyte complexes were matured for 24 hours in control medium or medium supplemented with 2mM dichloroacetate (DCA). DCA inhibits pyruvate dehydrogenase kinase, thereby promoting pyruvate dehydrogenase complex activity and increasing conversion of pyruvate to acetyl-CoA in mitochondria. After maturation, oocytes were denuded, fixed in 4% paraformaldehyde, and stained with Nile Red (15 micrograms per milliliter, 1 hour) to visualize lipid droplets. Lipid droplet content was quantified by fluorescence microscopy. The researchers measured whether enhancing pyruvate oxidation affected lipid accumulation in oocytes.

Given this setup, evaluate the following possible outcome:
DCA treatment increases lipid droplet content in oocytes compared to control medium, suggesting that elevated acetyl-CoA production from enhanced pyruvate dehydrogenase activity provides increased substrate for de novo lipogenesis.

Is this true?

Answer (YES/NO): NO